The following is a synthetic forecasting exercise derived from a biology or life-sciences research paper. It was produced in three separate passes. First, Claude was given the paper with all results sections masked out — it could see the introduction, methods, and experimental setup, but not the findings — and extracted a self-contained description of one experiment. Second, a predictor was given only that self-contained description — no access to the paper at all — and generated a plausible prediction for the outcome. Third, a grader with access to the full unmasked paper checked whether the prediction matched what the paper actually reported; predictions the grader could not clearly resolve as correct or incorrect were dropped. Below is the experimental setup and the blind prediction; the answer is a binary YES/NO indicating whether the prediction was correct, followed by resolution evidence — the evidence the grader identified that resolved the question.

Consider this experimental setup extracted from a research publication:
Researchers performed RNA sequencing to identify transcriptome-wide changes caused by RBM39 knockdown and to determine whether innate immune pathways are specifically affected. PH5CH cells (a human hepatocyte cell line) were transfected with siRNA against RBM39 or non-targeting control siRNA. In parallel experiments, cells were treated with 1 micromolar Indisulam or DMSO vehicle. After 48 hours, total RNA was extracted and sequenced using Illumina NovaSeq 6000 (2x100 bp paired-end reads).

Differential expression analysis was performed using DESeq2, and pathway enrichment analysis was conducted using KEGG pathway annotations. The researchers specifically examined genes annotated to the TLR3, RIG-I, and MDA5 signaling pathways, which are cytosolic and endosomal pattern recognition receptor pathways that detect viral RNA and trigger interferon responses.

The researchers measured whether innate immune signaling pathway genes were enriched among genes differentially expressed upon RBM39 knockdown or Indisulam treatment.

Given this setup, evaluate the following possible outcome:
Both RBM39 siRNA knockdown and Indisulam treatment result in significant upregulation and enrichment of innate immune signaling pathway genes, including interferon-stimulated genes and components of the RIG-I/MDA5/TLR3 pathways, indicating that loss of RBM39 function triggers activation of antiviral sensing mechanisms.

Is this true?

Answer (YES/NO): NO